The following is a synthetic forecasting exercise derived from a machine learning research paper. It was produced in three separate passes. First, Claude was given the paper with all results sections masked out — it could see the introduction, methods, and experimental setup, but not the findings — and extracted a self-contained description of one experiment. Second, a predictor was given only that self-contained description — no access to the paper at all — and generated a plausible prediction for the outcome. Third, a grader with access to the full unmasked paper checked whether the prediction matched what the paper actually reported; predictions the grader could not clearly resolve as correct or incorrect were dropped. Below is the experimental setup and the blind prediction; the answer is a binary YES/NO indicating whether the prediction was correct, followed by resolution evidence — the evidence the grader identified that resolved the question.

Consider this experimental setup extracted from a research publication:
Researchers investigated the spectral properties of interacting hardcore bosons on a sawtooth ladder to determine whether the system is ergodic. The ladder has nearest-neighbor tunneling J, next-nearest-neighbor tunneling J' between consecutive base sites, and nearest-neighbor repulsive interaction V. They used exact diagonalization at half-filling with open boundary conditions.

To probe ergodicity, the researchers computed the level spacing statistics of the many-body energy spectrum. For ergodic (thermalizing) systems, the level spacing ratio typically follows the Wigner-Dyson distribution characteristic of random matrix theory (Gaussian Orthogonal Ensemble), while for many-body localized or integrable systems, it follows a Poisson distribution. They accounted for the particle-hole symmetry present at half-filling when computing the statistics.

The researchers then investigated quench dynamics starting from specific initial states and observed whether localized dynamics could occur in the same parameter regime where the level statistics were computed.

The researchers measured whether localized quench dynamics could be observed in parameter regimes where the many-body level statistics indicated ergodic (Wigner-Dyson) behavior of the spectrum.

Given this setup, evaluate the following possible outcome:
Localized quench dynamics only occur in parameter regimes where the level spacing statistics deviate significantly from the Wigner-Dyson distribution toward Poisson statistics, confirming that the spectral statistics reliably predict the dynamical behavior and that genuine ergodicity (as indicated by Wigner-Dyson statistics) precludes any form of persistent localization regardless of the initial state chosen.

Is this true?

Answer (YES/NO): NO